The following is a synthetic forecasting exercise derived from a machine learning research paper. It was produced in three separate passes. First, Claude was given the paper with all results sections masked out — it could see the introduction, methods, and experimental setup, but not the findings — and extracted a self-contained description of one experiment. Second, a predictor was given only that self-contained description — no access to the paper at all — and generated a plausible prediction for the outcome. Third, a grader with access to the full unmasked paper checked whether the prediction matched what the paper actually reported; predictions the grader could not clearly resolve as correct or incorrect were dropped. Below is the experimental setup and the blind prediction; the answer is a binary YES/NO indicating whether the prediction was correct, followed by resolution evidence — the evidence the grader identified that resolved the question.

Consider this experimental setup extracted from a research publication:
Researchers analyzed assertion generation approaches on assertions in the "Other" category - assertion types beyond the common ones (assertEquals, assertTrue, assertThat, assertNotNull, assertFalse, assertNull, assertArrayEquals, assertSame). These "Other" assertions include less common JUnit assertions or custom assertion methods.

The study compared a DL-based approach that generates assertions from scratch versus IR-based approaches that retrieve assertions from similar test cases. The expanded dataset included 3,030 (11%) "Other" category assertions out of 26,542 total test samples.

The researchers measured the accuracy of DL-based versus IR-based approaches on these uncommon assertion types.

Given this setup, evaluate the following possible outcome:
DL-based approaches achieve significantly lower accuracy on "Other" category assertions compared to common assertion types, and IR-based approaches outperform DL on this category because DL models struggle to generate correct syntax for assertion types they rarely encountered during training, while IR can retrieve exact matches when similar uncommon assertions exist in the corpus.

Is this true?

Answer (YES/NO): NO